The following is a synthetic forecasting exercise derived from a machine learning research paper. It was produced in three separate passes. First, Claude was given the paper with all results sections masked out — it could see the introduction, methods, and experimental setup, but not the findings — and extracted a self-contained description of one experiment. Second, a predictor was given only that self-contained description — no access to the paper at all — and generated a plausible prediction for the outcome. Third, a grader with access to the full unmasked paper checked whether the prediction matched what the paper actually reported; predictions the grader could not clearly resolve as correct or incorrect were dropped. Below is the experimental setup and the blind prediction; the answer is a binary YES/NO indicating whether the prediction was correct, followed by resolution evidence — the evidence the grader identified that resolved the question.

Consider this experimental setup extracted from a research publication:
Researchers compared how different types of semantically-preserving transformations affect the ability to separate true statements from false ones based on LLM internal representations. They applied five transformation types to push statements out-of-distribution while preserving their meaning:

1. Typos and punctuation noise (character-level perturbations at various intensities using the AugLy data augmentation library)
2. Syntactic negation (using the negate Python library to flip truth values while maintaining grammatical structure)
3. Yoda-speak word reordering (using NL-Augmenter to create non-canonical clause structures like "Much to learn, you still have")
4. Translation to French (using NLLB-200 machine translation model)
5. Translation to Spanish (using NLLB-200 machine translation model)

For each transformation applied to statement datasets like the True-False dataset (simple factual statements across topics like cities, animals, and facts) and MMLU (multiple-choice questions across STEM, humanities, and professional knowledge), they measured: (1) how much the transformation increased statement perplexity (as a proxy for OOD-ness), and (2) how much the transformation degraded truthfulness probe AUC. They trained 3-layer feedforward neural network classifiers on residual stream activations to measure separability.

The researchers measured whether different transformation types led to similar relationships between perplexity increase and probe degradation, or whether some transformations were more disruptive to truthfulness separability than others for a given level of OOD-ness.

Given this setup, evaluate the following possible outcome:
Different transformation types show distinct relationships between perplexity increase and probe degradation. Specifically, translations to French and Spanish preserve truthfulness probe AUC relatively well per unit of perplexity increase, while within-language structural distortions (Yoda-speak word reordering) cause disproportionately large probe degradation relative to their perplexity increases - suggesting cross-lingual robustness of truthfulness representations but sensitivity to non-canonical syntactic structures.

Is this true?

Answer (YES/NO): NO